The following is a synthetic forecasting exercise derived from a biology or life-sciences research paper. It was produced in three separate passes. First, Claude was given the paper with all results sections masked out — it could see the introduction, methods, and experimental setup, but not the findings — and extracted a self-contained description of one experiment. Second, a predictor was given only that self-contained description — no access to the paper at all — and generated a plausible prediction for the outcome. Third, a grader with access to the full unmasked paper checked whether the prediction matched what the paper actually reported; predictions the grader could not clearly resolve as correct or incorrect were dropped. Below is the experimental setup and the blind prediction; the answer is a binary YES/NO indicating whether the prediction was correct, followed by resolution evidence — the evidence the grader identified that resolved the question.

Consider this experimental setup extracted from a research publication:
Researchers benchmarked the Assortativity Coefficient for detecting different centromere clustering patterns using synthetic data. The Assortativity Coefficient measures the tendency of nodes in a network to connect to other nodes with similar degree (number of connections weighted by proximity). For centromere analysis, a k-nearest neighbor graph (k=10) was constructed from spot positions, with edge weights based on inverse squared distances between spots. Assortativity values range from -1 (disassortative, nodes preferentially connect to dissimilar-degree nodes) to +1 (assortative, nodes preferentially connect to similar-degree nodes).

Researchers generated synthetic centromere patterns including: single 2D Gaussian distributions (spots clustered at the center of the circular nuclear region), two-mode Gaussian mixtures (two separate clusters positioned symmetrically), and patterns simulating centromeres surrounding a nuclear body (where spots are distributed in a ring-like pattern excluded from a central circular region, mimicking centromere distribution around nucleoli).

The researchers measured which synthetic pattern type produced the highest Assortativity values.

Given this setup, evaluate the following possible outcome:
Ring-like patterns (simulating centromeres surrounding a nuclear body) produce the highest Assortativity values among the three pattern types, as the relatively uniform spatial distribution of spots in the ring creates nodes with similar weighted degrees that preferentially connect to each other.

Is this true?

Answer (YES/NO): YES